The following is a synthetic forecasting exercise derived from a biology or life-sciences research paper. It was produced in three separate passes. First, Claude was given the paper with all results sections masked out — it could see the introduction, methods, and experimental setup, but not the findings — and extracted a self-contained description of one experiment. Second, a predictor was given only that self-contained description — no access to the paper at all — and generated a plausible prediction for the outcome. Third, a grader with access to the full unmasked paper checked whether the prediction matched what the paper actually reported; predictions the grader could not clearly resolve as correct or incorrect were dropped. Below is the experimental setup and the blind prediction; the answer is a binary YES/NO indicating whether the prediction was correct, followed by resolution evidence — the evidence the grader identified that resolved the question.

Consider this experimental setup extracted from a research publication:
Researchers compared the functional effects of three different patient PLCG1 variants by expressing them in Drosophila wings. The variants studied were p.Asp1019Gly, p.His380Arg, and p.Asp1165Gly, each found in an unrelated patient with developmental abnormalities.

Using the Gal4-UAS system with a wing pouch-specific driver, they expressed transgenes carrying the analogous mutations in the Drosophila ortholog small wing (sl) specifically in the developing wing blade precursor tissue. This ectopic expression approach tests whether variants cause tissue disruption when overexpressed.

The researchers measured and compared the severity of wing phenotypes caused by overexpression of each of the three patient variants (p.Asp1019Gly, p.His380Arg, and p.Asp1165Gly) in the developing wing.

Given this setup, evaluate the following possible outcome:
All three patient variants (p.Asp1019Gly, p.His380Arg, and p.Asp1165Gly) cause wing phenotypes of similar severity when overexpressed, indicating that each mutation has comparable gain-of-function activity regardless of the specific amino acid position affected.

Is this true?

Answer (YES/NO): NO